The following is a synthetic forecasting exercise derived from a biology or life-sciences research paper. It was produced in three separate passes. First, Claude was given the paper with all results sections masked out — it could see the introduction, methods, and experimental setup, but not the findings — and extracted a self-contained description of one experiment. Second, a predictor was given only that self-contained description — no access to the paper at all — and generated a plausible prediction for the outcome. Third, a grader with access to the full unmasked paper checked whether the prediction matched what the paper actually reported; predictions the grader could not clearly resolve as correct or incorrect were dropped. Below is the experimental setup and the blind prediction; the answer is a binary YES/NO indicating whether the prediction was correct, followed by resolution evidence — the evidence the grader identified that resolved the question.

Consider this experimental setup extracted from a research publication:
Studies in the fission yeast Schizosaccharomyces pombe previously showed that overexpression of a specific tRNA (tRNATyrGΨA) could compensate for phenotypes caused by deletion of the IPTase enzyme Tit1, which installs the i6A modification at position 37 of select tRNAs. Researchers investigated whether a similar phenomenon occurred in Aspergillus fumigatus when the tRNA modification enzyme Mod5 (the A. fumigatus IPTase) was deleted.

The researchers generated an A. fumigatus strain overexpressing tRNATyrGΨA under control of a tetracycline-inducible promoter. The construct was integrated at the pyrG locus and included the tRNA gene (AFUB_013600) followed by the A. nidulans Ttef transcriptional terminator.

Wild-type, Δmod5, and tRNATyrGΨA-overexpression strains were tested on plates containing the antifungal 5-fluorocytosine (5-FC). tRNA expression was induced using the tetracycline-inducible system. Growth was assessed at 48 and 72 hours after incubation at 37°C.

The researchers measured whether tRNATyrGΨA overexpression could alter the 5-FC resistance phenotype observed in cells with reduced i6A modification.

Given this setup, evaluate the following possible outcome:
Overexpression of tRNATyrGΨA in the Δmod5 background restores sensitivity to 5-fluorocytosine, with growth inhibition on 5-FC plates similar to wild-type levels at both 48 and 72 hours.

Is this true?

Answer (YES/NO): NO